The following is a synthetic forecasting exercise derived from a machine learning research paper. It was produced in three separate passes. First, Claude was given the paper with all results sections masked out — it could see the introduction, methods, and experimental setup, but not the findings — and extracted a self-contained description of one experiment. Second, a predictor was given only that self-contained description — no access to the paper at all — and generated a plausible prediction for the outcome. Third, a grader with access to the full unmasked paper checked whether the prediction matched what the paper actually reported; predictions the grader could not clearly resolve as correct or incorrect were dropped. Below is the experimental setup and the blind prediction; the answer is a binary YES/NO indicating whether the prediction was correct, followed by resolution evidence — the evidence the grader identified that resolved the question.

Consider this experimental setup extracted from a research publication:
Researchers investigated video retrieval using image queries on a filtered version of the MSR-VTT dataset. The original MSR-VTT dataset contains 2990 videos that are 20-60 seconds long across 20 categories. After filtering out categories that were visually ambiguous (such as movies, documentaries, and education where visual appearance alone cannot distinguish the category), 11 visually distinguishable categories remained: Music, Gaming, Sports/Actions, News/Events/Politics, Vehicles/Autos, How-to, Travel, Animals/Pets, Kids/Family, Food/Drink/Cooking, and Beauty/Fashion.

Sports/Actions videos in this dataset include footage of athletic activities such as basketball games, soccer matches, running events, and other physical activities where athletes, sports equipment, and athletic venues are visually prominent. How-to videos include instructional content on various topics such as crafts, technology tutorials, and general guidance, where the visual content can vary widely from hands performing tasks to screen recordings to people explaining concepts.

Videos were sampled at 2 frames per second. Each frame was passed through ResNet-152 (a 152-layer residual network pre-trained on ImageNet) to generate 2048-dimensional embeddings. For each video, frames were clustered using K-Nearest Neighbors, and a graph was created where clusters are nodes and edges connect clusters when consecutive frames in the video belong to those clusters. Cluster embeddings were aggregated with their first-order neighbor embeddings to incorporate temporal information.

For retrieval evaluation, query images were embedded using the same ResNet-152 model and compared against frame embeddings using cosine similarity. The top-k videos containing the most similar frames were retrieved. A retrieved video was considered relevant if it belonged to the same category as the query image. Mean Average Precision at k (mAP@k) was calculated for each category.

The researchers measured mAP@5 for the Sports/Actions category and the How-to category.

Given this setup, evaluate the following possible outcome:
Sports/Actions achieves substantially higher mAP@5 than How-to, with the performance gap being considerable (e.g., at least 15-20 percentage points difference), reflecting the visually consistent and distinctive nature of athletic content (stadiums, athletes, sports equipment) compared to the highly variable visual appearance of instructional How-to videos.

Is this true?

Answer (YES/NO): YES